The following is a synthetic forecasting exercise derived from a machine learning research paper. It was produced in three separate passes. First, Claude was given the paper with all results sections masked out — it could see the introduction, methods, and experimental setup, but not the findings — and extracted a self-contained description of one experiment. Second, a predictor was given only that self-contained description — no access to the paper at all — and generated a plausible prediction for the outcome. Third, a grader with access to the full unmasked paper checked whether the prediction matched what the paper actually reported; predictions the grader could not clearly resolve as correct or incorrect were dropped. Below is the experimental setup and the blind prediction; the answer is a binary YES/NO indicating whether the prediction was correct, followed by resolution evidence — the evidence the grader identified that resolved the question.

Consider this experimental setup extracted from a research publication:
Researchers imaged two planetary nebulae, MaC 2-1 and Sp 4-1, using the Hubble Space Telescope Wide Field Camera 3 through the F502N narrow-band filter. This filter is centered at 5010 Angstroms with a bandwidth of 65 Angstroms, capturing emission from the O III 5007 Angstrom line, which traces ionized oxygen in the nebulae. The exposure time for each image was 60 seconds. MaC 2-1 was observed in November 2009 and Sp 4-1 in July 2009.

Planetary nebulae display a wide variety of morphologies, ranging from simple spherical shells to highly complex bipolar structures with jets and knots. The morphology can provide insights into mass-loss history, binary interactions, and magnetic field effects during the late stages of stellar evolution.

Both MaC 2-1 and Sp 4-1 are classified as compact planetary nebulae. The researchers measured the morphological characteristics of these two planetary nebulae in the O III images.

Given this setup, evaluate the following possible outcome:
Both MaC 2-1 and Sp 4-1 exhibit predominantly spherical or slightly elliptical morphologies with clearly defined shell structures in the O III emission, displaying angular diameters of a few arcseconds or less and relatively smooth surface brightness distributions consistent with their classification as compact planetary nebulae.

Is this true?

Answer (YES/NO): NO